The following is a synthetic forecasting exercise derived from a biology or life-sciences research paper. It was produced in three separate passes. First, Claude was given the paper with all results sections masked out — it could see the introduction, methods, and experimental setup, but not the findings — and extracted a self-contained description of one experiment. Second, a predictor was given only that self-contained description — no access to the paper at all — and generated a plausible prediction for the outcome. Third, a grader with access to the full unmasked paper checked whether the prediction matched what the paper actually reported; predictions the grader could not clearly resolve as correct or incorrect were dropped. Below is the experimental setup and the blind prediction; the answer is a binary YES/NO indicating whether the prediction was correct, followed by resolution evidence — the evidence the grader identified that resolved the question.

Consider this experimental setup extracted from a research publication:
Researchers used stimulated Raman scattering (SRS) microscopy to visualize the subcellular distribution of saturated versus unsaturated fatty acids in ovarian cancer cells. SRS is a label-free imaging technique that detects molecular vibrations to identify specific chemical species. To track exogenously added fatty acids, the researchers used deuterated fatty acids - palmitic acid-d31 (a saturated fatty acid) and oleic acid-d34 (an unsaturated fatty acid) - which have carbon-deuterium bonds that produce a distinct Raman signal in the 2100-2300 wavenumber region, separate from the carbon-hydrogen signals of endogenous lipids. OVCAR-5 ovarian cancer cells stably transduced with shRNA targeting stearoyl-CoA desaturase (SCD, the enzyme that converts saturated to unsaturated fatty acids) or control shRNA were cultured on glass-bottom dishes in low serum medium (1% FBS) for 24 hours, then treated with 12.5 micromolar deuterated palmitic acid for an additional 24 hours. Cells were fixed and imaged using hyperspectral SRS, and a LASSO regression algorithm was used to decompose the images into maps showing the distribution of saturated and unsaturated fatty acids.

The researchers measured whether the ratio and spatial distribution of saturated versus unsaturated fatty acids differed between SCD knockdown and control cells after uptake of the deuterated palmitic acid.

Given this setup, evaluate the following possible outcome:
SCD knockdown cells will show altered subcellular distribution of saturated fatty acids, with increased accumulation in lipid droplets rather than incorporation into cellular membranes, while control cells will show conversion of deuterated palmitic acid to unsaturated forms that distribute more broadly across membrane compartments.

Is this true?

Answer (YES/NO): NO